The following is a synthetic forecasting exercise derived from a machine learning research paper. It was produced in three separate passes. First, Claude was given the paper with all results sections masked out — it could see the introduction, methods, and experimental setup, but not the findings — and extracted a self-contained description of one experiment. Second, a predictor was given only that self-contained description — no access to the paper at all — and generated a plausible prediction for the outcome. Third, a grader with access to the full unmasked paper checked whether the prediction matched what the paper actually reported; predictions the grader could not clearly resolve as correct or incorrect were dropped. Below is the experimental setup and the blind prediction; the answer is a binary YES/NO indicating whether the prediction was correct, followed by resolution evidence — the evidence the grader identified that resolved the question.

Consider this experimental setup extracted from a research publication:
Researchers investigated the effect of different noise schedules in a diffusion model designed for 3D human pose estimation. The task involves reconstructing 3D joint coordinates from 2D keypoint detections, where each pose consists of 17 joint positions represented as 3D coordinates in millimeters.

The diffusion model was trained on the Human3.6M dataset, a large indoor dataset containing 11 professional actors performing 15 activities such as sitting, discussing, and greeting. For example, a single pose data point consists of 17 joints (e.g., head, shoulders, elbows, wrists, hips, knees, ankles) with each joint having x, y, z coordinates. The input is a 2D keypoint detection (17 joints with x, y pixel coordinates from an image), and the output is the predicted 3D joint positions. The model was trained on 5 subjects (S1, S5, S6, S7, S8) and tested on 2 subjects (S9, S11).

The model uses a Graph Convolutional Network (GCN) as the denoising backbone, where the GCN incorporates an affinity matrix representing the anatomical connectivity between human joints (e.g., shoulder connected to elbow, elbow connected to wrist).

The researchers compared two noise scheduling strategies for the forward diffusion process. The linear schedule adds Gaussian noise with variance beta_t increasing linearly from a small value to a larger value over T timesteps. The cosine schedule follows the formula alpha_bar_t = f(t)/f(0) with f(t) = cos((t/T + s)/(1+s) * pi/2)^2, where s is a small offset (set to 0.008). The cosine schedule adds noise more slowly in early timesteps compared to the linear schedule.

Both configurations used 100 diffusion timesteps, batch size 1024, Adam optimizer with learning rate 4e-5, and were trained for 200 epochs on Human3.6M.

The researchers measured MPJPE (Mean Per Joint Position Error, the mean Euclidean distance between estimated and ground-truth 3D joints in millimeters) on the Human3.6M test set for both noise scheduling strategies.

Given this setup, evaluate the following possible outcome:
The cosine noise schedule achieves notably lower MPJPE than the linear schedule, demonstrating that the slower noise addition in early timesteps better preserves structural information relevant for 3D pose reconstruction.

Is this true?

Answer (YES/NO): YES